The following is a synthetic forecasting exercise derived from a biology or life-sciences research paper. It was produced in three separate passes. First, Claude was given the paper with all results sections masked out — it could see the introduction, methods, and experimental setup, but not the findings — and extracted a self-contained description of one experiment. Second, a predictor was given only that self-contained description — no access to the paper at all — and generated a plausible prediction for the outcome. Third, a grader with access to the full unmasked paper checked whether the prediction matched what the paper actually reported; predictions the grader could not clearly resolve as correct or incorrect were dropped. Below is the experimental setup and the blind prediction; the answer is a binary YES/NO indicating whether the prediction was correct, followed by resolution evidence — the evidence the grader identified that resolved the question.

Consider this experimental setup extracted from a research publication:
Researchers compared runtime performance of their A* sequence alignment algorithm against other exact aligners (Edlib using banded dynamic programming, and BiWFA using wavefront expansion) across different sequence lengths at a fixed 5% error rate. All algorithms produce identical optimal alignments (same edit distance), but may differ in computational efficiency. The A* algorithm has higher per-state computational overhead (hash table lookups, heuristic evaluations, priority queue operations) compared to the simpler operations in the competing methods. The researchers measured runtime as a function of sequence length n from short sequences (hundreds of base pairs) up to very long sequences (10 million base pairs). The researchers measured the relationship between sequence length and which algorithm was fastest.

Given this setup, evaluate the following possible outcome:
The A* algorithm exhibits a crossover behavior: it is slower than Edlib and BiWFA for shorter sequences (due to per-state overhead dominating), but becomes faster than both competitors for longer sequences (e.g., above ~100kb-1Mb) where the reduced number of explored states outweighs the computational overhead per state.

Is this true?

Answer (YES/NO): YES